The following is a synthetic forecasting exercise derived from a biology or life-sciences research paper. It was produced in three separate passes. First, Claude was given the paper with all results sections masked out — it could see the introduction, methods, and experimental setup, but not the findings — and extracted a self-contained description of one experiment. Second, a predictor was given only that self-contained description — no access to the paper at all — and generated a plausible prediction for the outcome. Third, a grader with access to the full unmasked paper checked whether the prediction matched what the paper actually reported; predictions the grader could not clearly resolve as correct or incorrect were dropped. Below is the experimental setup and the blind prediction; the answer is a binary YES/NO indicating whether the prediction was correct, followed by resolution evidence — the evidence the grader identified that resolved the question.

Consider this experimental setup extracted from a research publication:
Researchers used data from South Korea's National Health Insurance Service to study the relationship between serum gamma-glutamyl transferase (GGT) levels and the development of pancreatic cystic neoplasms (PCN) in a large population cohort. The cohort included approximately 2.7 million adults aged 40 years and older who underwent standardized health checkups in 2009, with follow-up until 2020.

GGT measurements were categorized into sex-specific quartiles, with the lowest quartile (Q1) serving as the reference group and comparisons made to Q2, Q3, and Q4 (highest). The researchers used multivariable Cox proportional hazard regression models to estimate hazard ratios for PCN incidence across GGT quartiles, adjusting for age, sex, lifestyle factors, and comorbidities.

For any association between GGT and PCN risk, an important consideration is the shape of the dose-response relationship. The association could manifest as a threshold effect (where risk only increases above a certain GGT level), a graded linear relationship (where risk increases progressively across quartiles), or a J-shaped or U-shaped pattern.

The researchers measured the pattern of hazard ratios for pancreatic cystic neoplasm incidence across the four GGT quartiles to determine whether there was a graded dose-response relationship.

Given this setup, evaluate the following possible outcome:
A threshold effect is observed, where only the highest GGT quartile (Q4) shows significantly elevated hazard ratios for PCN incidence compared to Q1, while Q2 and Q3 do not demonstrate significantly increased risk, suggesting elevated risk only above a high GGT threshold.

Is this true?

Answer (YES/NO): NO